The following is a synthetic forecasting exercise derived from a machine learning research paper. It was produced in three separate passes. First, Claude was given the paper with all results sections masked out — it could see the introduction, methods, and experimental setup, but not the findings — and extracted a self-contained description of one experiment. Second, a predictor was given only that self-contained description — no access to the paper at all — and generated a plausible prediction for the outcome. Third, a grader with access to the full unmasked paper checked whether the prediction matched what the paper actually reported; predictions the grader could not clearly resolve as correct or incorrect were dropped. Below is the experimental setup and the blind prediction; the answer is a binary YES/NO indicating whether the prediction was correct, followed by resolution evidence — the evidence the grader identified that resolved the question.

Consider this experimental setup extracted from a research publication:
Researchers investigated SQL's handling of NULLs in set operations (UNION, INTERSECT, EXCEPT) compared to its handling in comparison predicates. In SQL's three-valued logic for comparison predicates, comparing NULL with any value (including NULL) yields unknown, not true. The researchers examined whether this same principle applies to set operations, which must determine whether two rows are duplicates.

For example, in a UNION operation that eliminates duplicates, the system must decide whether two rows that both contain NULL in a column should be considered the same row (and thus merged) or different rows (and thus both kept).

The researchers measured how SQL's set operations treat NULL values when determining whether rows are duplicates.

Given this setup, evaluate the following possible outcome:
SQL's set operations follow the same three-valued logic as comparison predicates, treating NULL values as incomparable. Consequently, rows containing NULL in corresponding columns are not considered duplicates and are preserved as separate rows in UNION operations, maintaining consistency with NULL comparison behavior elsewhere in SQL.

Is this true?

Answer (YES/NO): NO